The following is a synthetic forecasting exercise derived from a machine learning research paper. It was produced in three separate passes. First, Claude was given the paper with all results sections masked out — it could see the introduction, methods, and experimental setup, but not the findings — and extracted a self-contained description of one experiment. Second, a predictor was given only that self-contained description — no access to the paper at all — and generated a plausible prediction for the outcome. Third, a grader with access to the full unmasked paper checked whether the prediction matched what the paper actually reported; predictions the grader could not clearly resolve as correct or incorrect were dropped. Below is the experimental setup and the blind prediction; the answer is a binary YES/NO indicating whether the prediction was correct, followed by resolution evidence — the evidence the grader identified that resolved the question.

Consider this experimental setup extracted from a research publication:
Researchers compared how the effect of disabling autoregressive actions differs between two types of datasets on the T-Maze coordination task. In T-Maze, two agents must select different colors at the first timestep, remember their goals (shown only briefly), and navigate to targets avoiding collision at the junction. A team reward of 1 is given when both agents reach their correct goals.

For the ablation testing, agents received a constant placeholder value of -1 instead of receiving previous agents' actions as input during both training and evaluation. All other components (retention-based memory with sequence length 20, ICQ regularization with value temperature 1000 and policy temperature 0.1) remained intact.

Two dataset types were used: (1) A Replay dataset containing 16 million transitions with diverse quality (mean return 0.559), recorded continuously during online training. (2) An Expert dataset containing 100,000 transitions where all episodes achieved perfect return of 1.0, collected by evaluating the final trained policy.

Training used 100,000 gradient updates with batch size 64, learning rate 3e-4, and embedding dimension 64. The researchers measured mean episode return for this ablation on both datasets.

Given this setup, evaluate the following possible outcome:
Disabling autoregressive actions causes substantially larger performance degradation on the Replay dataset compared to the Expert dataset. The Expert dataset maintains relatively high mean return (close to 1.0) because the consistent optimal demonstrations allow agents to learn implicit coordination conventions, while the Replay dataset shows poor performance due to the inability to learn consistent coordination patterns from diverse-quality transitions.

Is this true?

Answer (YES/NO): NO